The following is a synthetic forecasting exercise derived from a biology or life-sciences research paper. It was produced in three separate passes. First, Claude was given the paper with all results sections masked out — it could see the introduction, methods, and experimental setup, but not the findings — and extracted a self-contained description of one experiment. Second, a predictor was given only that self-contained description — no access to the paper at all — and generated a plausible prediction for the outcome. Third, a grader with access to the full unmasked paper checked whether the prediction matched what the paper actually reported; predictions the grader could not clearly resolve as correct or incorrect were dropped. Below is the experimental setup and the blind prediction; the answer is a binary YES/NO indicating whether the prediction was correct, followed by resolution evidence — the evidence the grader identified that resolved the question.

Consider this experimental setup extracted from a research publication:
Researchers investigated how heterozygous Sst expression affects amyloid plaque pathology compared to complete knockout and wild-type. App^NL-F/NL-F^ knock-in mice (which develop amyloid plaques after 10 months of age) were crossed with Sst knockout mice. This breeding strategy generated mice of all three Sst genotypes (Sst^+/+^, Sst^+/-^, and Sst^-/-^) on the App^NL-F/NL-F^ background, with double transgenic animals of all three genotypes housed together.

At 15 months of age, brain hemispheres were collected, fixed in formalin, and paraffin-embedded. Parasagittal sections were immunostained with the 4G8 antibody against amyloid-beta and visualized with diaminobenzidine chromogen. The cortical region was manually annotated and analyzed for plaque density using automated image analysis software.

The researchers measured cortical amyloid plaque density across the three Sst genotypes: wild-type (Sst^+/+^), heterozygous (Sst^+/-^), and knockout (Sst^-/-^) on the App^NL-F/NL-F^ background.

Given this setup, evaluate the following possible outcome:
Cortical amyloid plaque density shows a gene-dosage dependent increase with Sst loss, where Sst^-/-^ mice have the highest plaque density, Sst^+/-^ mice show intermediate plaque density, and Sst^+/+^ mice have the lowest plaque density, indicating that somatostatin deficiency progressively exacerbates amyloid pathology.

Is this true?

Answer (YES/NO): YES